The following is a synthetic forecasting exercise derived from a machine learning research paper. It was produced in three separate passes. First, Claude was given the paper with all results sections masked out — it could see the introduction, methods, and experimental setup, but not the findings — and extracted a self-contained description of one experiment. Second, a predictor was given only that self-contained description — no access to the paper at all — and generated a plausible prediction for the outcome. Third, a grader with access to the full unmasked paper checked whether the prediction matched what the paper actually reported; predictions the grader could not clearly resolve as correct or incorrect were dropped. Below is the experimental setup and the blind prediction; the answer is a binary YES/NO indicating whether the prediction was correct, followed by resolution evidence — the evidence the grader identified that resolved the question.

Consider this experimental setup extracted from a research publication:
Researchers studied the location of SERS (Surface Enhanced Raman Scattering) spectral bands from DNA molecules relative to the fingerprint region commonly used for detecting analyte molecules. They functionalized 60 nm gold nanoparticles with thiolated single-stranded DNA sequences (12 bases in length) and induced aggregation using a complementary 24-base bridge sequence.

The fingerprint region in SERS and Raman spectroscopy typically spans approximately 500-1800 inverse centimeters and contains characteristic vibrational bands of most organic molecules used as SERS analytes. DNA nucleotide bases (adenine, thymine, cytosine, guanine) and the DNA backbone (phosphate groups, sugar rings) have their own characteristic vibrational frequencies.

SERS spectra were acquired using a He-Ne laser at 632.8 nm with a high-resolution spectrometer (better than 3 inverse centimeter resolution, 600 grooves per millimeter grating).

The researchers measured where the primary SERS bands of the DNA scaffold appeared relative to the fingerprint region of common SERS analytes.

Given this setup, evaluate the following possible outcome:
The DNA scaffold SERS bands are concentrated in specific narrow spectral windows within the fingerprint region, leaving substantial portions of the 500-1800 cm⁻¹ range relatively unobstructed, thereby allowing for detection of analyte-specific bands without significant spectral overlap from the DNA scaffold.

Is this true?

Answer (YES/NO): NO